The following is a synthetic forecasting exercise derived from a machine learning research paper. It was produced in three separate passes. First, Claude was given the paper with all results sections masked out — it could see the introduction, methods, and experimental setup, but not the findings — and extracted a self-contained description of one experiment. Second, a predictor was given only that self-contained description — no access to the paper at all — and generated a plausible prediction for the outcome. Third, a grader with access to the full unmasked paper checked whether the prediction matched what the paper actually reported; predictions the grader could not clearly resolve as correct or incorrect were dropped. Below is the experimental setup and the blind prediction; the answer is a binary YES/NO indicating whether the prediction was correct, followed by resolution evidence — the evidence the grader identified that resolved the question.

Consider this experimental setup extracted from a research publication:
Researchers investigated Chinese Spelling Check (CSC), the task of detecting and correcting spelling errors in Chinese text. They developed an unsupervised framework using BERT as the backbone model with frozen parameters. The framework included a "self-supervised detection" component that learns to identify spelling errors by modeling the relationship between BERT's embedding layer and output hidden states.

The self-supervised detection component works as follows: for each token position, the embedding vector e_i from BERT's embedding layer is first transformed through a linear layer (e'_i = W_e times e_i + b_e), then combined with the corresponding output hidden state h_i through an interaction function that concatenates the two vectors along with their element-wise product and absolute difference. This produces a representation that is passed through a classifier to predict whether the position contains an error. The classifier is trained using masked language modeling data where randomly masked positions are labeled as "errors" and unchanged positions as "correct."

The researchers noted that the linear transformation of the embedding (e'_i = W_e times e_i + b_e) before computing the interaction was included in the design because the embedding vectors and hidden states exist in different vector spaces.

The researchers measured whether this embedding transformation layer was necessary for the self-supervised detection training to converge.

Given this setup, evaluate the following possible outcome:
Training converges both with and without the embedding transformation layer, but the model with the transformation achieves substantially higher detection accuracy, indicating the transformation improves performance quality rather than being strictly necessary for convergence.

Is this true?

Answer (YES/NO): NO